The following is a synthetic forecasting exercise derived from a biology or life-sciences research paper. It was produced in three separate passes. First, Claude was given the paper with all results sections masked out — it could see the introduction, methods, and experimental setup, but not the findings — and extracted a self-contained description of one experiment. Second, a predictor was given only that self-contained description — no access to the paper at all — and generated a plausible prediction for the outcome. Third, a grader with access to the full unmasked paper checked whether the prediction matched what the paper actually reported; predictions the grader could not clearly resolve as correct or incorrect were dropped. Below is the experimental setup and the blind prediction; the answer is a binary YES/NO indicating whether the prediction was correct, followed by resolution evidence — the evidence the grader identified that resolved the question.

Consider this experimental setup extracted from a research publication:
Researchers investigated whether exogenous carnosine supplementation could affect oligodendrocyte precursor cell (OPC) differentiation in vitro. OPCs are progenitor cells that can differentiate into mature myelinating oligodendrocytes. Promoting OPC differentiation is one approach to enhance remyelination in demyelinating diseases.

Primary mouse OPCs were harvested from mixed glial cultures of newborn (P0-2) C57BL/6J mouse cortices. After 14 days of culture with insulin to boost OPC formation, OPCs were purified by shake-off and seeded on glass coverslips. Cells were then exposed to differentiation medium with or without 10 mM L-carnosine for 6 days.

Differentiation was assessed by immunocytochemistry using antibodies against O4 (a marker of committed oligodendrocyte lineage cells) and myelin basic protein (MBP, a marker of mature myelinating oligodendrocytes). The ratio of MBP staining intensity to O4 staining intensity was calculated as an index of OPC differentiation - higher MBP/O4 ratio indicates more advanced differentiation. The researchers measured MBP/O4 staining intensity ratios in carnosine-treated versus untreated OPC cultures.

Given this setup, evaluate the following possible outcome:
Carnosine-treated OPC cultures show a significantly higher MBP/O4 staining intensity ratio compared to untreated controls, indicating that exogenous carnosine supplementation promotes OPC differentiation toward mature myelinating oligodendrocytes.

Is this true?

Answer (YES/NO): NO